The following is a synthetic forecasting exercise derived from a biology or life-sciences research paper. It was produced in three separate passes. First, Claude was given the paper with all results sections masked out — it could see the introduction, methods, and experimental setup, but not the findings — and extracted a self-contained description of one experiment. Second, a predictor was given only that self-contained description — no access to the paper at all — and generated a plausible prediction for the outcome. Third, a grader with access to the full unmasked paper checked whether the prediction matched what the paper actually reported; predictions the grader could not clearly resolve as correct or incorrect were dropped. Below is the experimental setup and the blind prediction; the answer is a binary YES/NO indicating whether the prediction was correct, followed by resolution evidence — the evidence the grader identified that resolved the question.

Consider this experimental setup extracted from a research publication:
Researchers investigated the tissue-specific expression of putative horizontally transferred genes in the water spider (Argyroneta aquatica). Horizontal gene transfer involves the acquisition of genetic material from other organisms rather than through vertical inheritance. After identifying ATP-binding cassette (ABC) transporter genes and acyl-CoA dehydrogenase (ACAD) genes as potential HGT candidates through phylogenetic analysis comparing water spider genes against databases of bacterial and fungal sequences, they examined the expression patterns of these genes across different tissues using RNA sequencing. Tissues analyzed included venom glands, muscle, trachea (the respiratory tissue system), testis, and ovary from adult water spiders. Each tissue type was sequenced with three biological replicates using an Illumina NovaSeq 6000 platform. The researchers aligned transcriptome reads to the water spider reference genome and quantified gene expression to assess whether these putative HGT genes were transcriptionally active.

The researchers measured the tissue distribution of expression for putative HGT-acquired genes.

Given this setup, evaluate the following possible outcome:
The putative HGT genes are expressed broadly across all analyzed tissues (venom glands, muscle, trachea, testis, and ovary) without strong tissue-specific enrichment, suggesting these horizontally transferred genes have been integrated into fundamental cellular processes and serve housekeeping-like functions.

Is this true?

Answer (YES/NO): NO